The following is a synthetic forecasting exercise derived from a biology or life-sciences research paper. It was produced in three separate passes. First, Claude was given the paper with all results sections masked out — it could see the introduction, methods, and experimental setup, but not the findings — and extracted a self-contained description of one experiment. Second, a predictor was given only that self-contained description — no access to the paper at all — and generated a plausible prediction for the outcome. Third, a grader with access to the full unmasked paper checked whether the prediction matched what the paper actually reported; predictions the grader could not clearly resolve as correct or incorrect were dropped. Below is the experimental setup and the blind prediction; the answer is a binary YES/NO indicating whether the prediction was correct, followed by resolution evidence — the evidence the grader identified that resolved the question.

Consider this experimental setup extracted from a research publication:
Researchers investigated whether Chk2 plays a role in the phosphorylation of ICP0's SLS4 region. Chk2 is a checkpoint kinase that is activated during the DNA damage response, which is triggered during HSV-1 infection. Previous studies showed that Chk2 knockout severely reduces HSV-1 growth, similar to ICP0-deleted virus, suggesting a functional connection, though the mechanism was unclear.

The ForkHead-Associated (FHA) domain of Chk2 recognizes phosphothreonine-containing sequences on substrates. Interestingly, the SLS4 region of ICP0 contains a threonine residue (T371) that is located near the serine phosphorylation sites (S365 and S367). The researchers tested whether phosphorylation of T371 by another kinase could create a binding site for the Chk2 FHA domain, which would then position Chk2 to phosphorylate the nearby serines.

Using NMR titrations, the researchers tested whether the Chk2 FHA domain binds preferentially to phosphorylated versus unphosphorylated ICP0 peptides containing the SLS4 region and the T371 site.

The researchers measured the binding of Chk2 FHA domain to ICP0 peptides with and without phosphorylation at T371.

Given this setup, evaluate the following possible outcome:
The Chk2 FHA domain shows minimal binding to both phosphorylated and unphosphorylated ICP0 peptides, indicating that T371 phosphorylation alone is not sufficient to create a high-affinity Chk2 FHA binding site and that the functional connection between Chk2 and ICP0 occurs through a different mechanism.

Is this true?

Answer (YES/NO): NO